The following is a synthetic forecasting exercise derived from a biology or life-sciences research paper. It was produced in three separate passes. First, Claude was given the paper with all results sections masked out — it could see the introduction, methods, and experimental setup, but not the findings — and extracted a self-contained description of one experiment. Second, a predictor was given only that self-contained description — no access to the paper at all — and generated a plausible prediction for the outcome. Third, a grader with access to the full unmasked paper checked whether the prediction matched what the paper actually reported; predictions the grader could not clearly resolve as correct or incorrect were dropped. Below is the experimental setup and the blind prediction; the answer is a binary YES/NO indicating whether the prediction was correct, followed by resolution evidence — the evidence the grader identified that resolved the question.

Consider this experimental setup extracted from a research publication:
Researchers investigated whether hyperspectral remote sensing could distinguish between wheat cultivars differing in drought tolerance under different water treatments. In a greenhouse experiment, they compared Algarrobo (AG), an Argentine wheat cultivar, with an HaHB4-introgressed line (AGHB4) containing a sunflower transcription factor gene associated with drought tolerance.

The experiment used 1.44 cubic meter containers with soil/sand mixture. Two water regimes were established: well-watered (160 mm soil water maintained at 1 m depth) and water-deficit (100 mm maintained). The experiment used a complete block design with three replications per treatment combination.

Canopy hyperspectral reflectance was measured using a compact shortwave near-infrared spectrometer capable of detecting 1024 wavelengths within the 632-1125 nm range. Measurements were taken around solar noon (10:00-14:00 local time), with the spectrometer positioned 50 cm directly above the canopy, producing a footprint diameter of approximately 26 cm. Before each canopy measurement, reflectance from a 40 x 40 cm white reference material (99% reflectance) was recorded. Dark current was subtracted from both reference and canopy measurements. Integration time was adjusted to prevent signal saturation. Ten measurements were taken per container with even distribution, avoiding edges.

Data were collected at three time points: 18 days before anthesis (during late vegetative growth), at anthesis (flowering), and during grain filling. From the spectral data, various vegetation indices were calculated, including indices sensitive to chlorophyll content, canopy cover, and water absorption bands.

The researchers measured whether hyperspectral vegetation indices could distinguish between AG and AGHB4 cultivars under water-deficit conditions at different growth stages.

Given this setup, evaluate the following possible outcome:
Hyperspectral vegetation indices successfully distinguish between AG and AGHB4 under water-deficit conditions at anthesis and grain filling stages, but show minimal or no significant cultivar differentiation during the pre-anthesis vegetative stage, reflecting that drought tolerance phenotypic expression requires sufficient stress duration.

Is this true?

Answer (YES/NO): NO